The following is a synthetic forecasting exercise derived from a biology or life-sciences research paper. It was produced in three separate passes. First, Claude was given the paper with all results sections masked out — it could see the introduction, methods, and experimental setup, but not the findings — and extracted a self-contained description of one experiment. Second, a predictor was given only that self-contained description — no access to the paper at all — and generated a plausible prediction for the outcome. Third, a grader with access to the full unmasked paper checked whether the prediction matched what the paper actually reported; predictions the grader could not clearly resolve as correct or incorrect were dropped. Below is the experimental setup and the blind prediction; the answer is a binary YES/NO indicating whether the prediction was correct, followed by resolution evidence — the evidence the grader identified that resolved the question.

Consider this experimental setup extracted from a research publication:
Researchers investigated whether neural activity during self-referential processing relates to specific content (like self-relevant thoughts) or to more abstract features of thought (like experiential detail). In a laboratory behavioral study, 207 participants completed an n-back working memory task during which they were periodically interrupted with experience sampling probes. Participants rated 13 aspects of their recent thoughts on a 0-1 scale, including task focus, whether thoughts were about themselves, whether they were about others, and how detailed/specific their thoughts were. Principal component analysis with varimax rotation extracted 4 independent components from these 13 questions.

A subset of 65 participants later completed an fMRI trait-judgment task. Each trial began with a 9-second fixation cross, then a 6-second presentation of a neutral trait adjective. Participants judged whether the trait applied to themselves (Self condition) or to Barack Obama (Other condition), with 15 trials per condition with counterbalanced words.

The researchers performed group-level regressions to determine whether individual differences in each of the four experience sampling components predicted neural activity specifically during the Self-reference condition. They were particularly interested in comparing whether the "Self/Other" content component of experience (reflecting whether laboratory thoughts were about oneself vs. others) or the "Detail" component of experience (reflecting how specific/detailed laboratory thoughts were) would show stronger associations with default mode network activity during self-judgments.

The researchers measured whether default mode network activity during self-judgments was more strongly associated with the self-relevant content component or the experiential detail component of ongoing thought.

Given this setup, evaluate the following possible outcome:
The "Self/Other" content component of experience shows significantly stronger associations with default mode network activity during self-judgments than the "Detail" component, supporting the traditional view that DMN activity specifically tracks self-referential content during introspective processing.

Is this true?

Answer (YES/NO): NO